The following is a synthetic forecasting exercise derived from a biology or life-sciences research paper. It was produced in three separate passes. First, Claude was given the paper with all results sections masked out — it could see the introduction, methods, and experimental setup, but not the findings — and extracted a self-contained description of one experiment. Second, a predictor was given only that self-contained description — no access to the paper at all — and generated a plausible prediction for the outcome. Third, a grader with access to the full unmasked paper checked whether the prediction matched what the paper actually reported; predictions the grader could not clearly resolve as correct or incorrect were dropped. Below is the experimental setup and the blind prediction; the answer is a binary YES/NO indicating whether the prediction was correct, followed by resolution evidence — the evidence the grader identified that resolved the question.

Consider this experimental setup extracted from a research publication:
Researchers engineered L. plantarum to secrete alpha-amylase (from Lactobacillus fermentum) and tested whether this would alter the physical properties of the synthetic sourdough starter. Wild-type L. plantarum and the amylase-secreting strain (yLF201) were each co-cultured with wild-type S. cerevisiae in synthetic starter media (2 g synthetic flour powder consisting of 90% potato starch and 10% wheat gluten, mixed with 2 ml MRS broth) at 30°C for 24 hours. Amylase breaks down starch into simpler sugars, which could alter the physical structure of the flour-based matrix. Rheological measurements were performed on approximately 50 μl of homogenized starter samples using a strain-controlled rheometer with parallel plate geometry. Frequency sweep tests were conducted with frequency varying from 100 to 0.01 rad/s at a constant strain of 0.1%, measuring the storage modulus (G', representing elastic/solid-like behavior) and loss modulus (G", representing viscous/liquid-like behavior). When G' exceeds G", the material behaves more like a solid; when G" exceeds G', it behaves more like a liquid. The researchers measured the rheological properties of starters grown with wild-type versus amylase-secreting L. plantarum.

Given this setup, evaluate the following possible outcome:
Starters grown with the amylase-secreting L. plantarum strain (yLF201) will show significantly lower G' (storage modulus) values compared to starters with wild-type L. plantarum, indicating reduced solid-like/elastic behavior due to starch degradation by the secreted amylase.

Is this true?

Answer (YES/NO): YES